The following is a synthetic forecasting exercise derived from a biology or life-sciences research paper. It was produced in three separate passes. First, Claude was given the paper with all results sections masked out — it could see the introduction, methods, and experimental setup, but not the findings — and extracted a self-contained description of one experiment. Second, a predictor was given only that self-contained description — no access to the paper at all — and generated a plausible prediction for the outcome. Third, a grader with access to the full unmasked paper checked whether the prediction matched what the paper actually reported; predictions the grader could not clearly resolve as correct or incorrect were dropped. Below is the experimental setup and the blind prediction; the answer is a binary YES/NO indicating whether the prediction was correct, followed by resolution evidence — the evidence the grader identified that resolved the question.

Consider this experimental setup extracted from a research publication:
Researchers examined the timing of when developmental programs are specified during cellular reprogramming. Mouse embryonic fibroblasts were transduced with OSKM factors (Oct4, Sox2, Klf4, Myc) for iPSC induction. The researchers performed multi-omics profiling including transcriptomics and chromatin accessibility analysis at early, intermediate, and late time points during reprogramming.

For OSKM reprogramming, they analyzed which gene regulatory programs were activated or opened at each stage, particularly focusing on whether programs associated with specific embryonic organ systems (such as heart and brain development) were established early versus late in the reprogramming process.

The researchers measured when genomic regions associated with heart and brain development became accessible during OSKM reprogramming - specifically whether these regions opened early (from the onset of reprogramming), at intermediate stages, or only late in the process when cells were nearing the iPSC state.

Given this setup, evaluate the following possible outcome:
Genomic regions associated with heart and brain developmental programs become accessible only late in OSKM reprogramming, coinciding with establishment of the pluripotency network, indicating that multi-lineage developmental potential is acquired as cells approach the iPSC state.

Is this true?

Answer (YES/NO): NO